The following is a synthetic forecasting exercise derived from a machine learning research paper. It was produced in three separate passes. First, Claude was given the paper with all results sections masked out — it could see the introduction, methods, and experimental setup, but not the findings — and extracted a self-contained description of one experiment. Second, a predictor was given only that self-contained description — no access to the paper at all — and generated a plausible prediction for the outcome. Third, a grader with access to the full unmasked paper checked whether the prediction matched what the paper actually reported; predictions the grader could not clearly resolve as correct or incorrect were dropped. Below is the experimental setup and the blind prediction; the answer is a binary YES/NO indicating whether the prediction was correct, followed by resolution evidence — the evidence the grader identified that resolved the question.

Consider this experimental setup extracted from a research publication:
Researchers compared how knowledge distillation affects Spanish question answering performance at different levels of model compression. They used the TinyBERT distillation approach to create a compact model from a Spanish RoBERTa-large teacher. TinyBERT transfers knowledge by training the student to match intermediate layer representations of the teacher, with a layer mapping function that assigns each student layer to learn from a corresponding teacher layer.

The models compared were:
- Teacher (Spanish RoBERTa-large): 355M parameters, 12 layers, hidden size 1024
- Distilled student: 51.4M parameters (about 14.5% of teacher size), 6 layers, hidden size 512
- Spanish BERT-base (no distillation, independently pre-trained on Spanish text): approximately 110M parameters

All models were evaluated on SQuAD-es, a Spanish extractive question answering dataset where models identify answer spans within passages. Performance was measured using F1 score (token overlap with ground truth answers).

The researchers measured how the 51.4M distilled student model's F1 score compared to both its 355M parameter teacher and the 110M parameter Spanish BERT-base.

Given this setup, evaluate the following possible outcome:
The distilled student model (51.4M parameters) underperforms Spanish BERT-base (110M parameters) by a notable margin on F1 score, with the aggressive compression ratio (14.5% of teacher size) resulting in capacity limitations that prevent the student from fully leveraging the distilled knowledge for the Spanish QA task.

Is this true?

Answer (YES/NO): NO